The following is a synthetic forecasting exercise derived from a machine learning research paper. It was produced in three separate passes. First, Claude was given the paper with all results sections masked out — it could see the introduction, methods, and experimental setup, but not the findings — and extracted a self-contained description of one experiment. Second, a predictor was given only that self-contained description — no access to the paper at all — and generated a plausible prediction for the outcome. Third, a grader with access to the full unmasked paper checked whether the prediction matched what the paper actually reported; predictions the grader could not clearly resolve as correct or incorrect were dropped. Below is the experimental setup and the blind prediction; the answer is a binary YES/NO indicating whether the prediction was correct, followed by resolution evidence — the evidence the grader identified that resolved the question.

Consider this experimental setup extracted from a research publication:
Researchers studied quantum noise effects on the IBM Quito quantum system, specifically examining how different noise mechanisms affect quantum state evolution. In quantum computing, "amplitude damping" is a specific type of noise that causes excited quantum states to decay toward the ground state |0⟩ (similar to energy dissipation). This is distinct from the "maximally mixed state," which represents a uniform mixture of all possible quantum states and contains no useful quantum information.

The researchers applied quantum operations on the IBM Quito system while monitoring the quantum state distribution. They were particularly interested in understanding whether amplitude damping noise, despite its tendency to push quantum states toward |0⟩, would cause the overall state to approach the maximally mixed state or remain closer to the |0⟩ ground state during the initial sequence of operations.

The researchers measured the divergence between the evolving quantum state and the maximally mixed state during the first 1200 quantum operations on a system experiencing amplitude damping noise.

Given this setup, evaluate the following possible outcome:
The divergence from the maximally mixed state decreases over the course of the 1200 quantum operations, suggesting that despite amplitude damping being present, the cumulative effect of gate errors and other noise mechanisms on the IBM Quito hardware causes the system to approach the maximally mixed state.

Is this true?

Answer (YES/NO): YES